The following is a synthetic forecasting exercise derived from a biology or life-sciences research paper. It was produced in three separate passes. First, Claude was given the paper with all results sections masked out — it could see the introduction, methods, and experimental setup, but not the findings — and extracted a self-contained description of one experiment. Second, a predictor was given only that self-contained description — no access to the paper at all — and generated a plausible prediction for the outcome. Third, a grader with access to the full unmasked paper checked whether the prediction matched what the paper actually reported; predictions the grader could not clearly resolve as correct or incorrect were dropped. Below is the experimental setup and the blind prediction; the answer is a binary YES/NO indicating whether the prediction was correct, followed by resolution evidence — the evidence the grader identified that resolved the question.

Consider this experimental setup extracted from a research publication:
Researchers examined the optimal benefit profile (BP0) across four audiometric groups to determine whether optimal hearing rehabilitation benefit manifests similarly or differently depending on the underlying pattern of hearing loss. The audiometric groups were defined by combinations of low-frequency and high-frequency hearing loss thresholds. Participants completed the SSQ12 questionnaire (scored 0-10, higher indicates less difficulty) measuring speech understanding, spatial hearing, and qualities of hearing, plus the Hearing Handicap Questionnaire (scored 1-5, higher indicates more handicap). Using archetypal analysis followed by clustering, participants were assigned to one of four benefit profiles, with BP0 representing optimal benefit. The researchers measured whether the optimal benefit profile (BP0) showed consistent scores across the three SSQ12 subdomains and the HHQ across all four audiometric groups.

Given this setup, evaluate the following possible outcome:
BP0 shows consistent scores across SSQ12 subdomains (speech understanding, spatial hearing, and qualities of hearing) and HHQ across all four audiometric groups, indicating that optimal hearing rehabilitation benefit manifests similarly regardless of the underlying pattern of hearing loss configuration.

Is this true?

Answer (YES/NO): YES